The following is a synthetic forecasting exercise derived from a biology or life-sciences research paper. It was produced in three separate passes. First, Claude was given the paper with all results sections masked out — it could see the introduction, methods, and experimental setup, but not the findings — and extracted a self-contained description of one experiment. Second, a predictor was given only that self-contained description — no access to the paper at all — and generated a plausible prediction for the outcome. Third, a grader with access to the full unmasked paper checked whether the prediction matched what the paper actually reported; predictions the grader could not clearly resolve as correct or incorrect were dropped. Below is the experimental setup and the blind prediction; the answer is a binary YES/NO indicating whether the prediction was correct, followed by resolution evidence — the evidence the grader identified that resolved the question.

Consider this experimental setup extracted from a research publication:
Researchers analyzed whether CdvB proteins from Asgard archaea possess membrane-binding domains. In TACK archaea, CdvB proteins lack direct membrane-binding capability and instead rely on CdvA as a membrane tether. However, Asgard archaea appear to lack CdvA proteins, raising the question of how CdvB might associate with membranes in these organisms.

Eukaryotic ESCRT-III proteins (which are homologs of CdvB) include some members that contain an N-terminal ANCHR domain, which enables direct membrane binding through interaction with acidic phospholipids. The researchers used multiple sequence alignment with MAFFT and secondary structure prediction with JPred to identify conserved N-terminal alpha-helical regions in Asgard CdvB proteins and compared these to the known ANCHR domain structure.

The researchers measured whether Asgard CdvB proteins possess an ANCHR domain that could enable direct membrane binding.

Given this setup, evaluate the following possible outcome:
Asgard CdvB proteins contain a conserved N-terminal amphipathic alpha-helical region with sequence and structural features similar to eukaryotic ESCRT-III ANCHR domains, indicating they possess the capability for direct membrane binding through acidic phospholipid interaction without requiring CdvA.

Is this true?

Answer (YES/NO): NO